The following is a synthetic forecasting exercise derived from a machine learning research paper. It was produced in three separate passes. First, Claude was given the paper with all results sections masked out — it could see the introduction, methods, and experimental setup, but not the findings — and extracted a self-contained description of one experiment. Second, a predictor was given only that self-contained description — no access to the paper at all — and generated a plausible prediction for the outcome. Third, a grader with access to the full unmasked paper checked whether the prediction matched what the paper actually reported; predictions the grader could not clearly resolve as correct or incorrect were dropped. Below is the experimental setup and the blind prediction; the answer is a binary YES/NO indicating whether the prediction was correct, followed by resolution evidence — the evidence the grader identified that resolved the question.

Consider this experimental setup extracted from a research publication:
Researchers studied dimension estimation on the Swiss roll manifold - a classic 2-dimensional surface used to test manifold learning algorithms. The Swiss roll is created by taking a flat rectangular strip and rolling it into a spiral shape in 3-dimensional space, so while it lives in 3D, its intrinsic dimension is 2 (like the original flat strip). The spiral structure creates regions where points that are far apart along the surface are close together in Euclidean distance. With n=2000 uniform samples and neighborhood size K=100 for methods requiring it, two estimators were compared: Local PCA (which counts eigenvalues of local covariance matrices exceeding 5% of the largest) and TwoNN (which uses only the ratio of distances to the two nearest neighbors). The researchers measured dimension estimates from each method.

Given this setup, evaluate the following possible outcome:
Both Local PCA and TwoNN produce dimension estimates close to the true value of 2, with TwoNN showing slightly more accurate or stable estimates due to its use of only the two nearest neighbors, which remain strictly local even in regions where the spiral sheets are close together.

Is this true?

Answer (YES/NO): NO